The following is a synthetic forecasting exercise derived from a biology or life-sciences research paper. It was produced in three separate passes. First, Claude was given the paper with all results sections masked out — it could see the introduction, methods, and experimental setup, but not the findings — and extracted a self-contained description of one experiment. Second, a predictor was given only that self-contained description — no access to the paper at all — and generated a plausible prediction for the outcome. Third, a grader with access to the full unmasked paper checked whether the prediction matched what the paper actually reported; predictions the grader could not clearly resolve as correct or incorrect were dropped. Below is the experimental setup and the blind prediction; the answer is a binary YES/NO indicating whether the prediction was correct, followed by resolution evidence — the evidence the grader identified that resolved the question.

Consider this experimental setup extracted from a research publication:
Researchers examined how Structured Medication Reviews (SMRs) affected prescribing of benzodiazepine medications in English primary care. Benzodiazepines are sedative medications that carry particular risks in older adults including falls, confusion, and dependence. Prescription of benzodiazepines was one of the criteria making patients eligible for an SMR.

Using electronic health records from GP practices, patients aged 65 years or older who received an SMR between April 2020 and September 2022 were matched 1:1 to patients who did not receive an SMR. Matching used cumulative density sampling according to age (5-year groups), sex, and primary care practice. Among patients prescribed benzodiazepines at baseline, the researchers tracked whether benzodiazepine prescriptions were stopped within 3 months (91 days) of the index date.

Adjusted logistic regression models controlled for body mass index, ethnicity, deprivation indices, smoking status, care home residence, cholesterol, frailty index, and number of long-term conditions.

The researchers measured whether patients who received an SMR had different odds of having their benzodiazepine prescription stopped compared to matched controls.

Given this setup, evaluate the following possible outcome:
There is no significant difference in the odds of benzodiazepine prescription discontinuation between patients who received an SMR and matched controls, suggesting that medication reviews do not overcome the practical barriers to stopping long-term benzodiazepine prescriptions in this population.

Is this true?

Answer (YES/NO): NO